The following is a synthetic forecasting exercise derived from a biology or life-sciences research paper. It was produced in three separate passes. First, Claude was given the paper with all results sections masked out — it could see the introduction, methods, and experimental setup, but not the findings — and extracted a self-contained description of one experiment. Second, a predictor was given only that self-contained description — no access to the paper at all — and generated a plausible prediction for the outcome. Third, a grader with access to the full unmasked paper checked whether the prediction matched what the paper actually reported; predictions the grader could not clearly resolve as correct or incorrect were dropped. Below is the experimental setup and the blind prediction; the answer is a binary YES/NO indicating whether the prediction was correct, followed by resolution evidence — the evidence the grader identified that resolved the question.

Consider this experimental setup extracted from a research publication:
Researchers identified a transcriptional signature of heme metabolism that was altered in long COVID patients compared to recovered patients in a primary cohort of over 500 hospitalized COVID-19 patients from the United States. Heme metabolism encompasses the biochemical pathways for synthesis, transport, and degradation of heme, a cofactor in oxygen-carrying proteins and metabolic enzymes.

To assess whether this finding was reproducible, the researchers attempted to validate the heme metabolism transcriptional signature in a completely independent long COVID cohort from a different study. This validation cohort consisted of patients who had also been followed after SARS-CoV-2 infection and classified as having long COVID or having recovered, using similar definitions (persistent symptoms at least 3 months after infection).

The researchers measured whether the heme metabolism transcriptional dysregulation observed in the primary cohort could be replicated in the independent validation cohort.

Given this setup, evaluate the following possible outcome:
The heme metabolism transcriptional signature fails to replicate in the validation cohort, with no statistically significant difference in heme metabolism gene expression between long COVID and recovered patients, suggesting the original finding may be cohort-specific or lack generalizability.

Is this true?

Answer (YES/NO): NO